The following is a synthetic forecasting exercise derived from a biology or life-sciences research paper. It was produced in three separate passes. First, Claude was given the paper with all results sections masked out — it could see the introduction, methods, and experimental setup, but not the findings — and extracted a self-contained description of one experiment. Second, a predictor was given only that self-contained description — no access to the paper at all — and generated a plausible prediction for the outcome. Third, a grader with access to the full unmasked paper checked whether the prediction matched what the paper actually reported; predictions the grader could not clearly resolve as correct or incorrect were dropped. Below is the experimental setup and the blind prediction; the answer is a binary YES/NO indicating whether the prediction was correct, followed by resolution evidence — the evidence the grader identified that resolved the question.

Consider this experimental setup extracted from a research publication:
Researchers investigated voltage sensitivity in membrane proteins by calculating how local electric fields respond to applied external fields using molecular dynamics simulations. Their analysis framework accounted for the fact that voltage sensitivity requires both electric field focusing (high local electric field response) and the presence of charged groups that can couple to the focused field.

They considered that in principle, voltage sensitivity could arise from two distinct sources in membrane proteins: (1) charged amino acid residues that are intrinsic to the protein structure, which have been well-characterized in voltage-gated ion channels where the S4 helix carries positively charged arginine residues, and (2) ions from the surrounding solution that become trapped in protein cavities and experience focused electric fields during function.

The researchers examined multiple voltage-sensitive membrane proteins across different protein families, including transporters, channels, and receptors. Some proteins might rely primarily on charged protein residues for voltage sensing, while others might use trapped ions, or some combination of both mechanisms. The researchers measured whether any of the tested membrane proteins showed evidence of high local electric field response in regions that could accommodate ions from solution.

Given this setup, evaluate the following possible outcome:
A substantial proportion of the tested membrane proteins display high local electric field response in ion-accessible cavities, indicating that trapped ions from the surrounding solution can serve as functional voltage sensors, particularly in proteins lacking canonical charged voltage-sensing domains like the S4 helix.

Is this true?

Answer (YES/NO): NO